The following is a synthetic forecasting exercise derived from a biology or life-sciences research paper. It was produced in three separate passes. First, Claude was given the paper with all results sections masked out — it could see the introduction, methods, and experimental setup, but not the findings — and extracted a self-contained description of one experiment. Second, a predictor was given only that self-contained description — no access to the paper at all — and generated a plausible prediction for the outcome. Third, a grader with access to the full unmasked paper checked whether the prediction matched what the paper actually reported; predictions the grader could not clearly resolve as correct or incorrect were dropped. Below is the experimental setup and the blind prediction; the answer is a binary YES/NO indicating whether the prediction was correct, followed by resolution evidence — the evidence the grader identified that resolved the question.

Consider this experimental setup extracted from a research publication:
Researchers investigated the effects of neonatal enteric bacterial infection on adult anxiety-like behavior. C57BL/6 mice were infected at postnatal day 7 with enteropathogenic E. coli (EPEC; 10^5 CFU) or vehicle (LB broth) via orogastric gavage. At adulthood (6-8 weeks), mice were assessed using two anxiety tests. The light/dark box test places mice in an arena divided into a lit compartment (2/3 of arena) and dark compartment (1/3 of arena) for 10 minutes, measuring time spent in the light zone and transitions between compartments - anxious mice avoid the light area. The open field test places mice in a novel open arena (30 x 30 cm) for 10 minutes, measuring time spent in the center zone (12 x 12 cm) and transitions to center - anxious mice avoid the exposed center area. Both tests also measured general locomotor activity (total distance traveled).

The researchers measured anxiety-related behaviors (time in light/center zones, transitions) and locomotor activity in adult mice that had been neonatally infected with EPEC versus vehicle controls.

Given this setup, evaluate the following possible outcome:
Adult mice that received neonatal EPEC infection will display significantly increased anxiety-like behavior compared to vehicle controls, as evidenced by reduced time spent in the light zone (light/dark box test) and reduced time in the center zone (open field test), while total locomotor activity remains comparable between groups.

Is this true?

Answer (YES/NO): NO